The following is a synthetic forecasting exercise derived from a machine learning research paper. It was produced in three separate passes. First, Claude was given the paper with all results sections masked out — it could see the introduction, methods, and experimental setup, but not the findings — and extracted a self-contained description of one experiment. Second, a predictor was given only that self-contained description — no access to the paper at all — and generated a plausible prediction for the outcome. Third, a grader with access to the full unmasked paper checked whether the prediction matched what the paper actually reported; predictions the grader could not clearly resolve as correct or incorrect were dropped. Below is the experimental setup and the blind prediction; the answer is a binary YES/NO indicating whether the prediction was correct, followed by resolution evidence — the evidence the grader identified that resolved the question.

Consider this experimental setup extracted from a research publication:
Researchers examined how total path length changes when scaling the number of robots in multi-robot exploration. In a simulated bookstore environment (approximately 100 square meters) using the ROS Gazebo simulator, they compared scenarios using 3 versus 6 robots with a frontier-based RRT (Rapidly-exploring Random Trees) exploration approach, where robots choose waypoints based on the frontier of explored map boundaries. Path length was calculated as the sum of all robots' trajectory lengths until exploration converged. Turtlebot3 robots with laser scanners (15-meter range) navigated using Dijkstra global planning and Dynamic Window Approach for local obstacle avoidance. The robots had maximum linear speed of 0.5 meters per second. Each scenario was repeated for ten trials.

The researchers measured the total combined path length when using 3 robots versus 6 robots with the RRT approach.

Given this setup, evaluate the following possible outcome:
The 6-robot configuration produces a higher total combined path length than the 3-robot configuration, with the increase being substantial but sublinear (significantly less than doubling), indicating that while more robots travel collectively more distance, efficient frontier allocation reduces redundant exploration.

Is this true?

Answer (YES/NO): NO